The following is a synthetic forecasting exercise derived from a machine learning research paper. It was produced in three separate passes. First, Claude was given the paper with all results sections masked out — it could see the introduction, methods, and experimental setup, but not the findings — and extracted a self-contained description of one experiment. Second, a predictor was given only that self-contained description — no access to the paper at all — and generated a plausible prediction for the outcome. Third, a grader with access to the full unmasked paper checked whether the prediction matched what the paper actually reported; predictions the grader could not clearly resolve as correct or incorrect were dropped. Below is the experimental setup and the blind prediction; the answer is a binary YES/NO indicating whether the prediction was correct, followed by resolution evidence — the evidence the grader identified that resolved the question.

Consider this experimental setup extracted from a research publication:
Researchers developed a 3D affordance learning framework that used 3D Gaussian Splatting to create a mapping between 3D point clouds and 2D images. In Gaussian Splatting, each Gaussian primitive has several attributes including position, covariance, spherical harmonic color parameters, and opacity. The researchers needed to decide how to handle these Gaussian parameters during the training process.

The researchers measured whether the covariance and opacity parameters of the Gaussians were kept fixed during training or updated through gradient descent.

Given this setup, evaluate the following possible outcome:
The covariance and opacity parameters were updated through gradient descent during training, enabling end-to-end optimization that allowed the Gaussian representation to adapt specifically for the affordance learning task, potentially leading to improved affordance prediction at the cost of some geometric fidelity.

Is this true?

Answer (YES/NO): NO